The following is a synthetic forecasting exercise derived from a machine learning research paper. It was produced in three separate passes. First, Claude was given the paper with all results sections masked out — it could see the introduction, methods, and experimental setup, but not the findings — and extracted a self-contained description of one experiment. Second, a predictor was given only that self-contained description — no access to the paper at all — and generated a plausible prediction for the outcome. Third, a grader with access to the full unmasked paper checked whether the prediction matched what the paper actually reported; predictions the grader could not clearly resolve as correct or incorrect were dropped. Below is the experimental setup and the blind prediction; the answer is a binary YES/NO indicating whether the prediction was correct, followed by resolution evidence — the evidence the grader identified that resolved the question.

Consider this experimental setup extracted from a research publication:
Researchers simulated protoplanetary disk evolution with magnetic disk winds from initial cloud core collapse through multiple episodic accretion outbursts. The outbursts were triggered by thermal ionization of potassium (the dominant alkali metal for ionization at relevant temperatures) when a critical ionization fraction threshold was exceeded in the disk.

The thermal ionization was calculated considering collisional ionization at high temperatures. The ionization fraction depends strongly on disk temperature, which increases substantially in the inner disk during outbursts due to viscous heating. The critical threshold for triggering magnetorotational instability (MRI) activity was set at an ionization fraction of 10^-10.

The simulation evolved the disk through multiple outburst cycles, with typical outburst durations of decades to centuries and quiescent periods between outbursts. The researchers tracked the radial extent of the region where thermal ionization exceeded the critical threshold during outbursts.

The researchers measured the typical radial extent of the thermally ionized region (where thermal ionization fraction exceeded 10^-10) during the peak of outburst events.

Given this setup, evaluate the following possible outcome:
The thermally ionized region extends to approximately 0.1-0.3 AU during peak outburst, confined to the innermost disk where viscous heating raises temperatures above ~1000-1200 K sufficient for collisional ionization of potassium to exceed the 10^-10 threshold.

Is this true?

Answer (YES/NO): NO